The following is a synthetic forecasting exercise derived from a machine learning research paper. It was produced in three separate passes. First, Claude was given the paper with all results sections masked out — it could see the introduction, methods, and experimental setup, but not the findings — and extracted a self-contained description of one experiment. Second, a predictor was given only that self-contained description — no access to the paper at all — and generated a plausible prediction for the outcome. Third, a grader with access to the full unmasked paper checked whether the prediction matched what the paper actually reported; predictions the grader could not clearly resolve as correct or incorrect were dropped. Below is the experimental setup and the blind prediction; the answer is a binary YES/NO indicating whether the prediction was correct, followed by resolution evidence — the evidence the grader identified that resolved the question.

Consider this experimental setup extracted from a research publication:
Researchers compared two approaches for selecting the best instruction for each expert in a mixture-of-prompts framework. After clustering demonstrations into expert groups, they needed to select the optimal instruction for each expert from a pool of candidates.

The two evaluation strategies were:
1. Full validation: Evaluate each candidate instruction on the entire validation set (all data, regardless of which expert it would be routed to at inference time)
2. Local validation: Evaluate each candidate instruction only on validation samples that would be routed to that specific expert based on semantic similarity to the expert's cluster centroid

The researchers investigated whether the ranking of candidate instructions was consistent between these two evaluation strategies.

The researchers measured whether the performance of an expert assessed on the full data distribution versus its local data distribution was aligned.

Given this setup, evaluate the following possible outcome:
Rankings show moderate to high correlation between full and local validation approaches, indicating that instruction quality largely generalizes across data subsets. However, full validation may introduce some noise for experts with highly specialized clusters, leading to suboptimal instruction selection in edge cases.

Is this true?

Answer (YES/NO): NO